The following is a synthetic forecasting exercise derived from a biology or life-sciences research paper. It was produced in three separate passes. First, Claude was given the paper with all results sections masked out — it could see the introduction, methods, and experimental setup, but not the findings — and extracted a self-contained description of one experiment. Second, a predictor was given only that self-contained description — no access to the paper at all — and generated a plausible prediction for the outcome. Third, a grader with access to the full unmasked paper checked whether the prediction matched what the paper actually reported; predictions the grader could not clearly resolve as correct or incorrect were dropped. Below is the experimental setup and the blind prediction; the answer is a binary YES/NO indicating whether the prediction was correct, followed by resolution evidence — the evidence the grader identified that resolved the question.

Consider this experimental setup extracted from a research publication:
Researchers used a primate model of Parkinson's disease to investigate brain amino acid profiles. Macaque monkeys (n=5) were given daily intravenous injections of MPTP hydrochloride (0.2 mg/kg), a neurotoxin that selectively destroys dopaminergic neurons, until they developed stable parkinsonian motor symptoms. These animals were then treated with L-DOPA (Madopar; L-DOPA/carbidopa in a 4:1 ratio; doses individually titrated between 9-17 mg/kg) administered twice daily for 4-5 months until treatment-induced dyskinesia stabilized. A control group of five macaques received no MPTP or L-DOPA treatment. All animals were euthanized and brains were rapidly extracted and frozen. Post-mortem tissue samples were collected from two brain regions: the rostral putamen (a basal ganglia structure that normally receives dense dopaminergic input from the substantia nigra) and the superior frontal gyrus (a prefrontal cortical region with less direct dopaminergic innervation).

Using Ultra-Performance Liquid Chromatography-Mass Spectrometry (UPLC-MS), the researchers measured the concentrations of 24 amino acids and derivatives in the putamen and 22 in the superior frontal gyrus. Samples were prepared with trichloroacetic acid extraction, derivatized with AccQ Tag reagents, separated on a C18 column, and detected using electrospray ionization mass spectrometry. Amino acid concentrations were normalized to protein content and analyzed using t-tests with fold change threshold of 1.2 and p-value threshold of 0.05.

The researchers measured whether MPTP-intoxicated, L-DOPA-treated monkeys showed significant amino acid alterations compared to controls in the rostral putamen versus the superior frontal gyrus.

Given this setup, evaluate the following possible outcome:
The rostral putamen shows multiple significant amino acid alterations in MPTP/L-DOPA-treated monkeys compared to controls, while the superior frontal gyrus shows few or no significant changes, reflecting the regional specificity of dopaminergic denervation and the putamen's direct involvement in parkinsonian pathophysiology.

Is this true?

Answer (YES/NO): YES